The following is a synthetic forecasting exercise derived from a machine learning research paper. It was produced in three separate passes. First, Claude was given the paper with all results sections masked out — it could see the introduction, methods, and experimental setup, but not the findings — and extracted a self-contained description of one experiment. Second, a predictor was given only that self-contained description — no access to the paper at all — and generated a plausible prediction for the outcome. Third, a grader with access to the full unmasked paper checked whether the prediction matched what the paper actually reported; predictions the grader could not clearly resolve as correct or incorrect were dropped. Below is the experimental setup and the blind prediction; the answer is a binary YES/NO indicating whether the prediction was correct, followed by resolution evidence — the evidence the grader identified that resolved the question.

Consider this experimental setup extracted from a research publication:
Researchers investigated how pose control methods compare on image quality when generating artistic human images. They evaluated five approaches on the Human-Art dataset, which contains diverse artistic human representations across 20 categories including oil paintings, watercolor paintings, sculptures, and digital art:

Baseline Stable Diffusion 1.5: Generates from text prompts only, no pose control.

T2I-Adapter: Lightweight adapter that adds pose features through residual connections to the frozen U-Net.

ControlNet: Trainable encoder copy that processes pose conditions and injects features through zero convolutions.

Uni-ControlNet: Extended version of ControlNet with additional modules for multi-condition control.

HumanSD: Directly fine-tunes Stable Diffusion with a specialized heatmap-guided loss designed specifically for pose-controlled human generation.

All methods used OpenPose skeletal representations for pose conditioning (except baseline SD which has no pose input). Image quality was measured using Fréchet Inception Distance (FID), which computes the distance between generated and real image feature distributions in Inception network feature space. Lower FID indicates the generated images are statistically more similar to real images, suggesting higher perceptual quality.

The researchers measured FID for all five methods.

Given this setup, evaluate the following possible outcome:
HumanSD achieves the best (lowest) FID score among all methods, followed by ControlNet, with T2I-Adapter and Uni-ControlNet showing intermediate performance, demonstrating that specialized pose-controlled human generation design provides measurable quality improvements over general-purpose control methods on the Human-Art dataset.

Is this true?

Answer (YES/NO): NO